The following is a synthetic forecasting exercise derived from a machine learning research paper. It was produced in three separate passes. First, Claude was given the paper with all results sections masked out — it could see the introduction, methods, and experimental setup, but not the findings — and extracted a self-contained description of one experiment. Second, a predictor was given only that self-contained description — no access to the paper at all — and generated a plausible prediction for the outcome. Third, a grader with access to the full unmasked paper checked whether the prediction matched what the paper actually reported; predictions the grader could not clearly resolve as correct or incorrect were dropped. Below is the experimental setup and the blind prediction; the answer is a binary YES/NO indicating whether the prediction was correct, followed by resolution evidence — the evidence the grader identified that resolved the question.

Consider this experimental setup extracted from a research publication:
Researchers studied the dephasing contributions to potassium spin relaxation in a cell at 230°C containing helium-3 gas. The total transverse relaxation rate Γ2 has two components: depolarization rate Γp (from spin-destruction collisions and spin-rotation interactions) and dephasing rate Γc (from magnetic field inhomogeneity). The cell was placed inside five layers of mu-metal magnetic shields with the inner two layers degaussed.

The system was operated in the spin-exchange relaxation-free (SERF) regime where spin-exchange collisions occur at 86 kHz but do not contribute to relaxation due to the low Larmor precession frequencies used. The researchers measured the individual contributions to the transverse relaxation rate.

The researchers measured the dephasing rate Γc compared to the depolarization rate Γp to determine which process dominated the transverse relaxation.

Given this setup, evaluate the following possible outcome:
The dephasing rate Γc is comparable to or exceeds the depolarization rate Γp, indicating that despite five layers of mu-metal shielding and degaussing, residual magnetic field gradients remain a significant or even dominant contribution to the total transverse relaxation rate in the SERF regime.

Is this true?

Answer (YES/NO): NO